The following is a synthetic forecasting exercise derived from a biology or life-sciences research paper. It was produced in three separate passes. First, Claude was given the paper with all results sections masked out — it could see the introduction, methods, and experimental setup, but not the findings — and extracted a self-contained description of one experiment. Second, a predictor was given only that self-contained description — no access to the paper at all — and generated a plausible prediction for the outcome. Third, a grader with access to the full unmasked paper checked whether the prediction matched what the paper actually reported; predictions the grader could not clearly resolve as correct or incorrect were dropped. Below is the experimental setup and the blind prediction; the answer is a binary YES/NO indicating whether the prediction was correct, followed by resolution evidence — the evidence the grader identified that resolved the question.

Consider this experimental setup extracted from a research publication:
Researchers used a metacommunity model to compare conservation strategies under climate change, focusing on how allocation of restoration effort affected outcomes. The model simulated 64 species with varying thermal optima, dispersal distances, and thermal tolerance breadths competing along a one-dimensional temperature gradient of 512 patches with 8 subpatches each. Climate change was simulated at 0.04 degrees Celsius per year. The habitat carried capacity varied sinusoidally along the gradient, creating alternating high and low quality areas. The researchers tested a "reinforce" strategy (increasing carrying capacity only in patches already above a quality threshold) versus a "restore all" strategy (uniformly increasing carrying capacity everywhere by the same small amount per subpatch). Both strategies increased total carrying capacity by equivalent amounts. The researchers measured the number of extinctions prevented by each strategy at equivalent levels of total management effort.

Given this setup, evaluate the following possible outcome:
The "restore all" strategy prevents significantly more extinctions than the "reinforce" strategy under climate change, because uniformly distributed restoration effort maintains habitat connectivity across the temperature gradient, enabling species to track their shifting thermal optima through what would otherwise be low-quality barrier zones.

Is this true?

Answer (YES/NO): YES